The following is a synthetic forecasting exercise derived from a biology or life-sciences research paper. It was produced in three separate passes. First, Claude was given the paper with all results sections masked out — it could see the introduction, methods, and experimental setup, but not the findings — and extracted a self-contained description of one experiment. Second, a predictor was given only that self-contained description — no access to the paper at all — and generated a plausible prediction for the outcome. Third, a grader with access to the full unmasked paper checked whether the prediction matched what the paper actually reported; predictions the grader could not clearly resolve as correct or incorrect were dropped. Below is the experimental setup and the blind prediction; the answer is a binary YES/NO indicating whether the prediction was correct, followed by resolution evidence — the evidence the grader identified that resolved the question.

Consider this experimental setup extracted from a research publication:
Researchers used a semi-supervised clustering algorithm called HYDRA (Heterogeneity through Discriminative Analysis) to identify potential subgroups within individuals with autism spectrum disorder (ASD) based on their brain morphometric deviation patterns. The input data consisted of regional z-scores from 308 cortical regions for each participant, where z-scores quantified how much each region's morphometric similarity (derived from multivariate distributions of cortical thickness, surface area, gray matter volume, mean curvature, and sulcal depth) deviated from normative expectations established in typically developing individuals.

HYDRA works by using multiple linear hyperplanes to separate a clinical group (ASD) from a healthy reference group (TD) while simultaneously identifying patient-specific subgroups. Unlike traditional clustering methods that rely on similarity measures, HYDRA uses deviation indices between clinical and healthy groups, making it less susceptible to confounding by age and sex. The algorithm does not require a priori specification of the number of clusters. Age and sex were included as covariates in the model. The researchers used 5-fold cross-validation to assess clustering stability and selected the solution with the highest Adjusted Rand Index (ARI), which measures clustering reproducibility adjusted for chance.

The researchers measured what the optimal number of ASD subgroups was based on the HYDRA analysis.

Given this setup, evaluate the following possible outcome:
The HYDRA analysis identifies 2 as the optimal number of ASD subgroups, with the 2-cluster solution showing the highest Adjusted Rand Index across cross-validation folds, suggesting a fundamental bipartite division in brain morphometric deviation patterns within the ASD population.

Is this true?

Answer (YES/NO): YES